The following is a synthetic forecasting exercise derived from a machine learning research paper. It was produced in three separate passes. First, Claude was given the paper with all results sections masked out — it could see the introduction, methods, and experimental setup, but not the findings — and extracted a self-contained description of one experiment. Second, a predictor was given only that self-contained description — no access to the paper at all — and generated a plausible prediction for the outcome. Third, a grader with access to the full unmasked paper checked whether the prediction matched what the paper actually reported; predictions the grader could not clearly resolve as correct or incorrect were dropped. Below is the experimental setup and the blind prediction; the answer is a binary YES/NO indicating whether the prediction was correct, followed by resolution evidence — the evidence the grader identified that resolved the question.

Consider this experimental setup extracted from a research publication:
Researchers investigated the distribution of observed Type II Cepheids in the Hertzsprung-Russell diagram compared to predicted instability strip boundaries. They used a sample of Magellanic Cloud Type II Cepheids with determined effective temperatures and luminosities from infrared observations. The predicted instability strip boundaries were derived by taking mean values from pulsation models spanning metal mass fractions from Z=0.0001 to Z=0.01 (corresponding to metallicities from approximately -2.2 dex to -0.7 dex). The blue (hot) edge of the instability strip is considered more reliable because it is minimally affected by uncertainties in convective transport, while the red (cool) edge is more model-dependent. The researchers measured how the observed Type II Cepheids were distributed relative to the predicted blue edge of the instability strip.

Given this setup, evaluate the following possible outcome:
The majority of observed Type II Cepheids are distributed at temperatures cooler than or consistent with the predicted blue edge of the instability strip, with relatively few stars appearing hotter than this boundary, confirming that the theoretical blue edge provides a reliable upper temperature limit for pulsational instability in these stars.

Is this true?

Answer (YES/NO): YES